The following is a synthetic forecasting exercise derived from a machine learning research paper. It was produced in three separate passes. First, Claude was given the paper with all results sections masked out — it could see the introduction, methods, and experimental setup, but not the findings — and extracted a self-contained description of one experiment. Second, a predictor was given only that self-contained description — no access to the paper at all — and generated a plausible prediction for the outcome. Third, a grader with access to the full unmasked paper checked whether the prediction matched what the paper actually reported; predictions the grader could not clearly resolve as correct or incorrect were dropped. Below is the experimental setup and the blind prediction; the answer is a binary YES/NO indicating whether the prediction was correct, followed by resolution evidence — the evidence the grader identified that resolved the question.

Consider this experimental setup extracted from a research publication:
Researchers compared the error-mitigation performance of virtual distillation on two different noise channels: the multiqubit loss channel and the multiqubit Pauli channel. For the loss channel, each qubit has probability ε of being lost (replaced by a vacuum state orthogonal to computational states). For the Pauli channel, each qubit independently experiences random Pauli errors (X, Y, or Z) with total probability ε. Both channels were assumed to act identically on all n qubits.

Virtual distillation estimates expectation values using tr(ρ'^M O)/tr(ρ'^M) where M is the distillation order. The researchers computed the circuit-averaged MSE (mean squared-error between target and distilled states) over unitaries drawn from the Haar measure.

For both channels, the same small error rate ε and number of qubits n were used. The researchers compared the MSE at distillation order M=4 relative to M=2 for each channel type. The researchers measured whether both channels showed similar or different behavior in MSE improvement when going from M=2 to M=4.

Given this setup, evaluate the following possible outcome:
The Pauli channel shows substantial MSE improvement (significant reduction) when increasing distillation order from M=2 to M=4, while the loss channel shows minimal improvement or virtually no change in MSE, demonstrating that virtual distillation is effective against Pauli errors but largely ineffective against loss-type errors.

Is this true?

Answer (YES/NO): NO